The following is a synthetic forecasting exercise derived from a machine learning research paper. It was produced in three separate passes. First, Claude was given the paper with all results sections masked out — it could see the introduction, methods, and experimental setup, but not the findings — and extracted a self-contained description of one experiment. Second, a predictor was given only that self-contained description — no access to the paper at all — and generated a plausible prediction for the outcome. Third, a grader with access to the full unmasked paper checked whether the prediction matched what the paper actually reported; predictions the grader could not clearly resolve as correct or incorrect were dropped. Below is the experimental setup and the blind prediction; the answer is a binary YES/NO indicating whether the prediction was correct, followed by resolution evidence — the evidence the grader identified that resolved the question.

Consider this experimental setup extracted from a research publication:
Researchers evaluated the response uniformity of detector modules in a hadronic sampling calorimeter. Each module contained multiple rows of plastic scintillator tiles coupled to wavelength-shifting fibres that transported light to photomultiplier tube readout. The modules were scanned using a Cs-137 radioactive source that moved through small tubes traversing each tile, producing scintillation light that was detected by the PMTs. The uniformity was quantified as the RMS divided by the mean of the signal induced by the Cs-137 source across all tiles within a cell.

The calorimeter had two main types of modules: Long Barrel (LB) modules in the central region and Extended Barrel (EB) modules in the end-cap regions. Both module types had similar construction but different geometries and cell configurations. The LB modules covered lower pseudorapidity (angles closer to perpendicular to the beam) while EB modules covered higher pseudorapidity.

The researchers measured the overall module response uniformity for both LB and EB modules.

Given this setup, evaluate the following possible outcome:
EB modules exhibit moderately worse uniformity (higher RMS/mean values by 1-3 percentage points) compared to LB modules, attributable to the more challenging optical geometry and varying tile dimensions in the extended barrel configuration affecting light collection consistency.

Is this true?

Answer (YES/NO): YES